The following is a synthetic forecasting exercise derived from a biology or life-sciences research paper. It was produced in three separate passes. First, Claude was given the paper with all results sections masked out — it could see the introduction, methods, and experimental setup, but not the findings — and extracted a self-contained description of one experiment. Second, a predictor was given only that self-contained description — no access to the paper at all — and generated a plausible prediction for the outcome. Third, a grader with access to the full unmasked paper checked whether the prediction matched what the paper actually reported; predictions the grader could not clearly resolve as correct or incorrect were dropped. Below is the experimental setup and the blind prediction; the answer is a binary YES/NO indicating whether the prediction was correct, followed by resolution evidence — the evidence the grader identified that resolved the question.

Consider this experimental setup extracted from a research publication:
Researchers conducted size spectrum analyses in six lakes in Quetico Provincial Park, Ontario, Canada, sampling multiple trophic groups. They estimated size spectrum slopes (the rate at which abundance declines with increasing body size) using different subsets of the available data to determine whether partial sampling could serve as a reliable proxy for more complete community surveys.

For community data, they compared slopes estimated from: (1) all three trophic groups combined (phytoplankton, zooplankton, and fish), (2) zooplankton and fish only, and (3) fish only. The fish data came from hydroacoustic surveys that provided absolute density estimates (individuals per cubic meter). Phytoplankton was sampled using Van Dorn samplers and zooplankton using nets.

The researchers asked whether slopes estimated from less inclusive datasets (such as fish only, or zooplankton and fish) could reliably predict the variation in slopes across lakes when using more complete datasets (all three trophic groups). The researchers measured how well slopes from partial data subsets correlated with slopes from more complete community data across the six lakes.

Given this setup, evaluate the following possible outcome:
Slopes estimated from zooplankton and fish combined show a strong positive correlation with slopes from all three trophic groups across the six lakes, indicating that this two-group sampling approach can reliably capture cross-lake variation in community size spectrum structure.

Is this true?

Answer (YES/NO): NO